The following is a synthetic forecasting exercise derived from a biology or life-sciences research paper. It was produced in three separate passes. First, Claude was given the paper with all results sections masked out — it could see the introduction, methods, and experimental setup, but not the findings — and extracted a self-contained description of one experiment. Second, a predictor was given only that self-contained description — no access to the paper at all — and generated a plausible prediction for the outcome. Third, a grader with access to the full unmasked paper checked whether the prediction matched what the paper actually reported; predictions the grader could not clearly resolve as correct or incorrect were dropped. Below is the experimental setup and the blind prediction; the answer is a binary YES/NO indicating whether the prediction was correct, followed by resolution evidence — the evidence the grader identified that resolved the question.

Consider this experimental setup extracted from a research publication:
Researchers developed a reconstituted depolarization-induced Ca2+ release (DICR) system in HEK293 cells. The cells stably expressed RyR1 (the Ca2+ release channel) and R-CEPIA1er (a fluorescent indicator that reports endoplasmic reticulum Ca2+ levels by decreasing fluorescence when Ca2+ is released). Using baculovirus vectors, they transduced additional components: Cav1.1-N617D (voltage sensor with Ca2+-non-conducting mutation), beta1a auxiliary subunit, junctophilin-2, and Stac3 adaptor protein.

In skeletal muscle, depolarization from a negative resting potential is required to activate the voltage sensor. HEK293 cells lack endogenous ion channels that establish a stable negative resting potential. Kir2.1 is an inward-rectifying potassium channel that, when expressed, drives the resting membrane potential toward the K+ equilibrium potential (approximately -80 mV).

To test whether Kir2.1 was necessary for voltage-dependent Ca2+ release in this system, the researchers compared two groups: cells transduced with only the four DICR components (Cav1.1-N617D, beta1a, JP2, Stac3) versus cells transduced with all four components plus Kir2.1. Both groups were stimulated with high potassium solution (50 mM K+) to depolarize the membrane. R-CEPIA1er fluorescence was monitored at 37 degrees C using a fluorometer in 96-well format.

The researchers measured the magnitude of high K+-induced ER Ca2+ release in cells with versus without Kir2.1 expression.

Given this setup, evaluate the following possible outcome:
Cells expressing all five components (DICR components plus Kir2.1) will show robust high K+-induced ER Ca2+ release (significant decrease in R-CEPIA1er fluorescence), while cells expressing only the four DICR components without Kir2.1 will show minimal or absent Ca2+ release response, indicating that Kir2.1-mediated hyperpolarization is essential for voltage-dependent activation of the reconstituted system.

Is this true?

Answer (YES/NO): YES